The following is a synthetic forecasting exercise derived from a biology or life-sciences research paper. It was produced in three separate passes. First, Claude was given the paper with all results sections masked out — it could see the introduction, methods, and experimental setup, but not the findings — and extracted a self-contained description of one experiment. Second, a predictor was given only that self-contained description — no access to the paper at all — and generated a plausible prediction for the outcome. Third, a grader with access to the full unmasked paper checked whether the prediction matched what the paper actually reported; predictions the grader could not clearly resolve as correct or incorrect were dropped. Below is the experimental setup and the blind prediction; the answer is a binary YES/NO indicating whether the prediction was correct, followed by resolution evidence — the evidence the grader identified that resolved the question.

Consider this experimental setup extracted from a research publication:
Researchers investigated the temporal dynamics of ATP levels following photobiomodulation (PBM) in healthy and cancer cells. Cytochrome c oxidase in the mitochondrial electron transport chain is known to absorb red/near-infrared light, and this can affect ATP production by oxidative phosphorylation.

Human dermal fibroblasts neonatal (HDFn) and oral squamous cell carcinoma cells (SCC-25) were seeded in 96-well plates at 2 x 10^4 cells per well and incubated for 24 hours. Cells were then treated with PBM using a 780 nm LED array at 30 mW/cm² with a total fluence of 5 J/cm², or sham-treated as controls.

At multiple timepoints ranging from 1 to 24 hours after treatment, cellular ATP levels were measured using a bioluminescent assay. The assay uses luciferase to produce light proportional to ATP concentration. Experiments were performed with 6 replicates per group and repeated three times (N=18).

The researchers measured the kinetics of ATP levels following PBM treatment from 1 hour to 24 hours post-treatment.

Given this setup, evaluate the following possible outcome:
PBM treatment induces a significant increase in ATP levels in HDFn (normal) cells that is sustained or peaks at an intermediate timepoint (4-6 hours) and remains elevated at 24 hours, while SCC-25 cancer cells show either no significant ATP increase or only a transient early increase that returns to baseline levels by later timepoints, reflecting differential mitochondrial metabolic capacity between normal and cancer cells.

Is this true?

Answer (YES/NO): NO